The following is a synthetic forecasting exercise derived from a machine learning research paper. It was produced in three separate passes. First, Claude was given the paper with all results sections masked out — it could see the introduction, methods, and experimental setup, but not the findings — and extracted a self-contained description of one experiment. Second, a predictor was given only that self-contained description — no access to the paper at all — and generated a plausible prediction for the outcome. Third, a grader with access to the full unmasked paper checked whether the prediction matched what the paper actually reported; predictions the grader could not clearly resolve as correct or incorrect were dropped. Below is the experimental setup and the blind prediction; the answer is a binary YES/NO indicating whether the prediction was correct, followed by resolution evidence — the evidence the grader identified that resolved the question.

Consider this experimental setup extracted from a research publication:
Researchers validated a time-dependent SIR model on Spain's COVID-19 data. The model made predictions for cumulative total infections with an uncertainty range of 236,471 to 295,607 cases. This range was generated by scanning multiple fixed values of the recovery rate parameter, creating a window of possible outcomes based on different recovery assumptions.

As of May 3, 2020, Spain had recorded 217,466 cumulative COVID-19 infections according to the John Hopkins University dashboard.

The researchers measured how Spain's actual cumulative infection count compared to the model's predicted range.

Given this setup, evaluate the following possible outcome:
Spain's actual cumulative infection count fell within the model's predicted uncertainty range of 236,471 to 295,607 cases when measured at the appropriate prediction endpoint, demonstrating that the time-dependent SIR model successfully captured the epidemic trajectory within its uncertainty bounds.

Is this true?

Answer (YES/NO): NO